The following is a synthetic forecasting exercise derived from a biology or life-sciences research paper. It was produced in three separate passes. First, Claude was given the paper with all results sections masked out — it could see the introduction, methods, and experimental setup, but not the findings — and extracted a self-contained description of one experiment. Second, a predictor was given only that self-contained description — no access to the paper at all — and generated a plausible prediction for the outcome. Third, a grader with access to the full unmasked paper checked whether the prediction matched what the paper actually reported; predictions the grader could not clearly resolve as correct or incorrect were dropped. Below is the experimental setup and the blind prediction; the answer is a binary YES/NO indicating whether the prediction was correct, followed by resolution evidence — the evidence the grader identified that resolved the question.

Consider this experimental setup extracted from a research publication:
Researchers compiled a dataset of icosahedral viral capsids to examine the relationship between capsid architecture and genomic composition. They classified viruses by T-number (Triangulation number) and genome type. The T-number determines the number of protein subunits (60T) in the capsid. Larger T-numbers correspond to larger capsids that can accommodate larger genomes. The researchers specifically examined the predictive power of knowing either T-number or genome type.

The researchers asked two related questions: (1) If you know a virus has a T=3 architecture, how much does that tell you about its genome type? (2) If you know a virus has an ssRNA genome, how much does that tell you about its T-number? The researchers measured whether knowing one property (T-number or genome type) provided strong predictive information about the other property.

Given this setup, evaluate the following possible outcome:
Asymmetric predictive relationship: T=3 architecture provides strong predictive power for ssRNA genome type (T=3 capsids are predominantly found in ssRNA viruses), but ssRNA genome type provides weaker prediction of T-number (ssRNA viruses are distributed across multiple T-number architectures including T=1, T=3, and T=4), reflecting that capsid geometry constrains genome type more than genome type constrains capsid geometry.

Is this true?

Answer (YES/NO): YES